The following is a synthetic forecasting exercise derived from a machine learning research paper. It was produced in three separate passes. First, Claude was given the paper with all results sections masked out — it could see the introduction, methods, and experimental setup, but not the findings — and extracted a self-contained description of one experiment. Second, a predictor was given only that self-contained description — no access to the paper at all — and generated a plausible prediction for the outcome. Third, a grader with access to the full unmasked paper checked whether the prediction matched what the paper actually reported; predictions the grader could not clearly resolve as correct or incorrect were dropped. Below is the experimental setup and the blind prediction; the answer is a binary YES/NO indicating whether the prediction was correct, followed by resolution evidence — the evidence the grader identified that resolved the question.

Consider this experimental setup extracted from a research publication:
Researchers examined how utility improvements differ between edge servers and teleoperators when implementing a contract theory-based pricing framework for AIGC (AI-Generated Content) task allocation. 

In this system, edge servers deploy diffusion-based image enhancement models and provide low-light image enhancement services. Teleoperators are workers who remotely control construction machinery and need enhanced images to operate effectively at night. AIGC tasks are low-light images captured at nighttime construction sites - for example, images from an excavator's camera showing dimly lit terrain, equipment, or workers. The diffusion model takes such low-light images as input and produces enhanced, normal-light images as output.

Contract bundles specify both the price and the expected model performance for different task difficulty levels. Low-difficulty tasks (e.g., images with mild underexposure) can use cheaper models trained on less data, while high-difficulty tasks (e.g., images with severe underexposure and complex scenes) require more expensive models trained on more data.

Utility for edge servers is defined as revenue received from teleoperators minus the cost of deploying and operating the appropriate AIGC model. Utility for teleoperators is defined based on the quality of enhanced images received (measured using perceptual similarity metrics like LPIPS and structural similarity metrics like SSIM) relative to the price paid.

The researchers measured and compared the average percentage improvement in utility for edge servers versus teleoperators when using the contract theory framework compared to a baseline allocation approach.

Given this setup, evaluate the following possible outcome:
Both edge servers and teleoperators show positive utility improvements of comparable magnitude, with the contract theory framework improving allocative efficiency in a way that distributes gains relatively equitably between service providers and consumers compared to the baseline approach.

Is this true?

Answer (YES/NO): NO